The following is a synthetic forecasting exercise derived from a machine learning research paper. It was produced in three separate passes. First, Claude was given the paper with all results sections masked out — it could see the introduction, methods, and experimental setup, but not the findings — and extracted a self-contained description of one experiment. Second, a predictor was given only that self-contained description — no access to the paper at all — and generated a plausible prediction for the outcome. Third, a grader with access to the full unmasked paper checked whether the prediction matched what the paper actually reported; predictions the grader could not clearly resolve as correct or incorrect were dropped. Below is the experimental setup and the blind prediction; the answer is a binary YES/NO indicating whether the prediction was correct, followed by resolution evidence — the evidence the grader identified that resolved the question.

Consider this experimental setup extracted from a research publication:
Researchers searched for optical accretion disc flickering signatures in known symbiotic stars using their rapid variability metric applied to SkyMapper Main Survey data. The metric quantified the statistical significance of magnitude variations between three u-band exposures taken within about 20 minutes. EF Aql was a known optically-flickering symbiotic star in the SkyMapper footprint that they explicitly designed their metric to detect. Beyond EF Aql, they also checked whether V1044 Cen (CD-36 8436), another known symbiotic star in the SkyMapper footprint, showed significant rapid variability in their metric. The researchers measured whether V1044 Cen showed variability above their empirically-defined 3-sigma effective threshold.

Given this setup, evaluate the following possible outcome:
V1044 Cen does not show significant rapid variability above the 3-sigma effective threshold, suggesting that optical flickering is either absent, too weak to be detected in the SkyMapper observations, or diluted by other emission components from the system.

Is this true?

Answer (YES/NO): NO